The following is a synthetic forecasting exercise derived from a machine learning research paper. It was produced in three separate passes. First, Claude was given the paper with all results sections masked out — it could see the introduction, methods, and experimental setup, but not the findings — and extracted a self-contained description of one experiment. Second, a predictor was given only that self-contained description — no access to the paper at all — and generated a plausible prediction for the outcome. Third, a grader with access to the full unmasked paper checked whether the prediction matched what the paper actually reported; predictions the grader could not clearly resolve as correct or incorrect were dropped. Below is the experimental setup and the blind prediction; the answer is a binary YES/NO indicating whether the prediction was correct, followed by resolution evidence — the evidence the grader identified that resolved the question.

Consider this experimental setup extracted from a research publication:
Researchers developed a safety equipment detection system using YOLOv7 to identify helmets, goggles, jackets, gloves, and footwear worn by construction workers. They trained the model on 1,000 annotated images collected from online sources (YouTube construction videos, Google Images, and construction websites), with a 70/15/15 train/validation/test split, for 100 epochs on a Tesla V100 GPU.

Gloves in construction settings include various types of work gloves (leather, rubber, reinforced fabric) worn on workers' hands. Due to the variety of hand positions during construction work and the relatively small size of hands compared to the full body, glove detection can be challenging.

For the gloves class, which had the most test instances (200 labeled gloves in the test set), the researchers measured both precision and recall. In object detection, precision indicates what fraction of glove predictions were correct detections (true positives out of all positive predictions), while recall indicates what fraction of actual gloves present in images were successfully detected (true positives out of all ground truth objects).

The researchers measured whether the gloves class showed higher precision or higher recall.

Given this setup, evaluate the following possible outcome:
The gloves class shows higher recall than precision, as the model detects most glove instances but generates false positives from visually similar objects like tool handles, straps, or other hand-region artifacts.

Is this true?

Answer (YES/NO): NO